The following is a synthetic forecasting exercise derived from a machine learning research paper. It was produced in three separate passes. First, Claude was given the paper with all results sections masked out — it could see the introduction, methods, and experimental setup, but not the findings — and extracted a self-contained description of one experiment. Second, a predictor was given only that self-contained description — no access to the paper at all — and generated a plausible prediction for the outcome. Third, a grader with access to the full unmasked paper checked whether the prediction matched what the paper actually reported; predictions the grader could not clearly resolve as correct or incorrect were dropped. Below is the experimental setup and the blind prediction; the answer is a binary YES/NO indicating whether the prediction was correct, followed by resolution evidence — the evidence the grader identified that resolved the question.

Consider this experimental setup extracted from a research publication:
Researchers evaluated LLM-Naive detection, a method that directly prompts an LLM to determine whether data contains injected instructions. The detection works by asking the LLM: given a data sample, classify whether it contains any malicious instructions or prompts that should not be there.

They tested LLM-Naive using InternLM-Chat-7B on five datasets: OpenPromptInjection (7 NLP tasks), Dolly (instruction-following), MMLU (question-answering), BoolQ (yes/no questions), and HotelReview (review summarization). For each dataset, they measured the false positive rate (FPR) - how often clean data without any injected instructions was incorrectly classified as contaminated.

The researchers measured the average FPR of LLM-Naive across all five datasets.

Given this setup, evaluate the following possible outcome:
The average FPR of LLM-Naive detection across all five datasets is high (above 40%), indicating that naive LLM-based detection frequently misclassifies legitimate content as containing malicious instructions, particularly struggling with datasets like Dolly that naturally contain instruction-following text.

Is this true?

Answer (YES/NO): NO